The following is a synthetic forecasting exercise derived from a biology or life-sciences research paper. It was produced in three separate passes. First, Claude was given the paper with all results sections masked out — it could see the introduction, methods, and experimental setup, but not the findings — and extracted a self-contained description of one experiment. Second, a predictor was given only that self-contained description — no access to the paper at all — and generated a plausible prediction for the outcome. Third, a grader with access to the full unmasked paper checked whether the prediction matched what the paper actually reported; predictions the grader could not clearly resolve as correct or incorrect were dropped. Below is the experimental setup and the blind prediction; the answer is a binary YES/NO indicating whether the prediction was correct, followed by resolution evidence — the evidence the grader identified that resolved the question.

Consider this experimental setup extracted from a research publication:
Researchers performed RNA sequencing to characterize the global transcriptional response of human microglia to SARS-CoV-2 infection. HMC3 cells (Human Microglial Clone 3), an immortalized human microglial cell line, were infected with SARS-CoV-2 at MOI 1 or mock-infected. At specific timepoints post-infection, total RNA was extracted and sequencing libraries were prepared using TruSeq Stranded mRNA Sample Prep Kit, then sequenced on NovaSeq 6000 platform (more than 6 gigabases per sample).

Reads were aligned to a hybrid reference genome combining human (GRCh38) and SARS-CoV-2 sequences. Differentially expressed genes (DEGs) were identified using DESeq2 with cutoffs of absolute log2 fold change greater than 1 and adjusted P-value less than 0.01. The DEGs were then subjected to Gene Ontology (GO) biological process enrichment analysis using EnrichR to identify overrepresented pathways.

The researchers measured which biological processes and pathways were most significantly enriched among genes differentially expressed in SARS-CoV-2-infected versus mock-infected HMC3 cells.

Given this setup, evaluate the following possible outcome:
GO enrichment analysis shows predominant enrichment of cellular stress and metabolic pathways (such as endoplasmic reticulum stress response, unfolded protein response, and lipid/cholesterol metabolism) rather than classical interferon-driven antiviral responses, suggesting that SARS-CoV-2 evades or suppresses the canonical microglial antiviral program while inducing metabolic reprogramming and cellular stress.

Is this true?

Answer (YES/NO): NO